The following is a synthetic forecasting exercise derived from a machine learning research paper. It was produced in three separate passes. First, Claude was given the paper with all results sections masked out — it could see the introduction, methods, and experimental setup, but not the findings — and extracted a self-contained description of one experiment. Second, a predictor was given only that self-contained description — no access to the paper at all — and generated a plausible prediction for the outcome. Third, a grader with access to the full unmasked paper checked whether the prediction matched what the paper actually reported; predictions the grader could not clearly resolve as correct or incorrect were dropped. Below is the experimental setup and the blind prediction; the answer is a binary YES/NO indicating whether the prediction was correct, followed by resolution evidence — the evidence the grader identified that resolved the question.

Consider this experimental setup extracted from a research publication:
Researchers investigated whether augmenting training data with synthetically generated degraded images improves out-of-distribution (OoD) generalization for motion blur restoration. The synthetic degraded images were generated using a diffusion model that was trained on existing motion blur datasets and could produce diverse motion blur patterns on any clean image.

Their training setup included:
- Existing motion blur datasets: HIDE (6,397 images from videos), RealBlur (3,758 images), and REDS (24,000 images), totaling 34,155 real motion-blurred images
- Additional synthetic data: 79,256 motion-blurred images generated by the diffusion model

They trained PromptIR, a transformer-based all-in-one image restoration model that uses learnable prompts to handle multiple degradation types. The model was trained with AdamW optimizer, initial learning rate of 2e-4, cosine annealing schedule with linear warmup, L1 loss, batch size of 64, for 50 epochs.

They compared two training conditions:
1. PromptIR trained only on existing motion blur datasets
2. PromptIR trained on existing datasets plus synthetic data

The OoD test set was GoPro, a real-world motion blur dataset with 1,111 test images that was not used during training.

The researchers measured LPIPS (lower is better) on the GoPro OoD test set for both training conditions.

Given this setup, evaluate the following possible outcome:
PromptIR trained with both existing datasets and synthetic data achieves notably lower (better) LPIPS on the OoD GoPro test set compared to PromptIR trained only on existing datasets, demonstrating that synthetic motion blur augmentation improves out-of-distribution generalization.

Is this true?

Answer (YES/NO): NO